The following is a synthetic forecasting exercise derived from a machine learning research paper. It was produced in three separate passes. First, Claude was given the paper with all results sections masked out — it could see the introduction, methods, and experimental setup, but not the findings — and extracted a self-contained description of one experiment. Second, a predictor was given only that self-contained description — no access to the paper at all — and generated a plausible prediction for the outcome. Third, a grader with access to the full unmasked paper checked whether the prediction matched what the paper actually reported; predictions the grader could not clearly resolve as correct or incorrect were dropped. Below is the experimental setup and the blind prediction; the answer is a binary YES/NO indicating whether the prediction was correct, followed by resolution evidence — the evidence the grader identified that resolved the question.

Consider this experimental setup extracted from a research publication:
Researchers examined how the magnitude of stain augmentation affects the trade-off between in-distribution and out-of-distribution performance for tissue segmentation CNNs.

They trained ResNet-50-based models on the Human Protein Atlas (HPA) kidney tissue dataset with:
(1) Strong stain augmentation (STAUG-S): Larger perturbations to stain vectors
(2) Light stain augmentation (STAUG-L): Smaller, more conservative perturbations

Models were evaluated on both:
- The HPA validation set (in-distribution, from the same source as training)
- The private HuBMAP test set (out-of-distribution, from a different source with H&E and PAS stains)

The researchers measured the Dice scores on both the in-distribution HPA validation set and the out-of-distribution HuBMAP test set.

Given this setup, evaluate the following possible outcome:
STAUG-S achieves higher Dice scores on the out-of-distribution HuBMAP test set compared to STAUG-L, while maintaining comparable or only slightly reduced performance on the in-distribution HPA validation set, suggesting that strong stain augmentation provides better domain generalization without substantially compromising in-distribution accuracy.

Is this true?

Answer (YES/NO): YES